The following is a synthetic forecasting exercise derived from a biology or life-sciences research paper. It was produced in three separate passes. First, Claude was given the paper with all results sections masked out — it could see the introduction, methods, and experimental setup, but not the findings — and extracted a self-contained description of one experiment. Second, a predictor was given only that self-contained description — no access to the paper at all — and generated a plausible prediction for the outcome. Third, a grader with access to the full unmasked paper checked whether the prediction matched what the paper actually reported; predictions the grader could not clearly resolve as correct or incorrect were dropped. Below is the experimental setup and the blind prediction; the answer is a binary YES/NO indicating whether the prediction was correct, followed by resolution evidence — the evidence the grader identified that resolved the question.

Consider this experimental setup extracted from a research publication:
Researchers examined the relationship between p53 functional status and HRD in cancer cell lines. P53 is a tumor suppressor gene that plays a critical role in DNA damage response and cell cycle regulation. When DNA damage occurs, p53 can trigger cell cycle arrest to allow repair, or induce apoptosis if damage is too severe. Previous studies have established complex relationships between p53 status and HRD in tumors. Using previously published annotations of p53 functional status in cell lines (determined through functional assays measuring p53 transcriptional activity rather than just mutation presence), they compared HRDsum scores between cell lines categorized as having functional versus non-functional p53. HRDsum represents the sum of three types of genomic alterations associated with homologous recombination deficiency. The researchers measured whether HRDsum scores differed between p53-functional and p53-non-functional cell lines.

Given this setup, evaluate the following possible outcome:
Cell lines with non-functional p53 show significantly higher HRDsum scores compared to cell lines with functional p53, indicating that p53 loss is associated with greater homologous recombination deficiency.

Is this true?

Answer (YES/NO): YES